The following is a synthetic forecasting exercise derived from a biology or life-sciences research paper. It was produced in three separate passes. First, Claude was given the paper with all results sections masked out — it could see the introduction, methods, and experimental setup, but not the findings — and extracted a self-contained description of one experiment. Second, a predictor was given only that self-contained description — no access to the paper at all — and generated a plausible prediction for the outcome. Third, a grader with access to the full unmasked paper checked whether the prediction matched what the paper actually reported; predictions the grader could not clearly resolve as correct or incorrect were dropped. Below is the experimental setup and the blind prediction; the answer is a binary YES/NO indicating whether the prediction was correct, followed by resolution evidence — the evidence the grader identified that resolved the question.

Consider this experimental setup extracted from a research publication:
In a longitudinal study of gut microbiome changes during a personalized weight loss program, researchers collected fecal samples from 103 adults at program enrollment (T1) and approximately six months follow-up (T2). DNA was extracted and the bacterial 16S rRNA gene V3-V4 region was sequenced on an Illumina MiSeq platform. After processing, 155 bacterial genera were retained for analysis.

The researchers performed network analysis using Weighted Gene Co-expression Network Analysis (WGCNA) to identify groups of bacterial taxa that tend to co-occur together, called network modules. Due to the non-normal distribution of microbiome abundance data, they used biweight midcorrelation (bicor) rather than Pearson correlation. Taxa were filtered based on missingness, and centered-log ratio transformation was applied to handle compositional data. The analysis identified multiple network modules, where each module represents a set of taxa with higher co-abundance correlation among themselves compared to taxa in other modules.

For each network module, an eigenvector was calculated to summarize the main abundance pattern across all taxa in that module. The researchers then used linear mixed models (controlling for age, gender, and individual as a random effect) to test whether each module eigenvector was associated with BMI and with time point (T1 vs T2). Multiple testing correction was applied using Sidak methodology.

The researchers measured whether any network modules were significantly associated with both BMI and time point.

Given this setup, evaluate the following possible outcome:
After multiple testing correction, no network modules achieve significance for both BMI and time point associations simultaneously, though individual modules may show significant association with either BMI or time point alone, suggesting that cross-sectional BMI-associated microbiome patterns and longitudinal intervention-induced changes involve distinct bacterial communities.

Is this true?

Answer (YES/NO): NO